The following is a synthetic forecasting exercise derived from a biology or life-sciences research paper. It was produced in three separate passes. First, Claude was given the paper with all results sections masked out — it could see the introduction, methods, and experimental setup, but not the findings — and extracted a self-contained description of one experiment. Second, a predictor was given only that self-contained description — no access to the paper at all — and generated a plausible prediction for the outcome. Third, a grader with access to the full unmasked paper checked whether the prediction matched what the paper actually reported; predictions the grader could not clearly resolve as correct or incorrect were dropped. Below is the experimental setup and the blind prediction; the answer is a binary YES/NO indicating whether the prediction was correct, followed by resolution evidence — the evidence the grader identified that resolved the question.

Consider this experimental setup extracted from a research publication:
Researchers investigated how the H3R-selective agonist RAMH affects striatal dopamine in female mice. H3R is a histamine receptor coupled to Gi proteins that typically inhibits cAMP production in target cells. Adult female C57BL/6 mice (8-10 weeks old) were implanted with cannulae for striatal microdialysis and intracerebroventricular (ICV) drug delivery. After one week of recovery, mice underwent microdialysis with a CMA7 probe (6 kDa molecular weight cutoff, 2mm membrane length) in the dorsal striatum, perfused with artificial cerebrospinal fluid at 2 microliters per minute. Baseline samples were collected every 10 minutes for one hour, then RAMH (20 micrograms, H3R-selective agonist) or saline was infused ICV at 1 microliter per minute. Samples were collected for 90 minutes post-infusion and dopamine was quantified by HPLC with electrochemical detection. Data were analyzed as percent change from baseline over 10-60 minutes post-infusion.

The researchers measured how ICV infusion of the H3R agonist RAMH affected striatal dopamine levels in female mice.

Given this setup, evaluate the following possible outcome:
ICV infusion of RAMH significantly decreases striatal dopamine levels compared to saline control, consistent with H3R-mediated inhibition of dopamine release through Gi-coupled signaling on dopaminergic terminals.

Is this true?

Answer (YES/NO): NO